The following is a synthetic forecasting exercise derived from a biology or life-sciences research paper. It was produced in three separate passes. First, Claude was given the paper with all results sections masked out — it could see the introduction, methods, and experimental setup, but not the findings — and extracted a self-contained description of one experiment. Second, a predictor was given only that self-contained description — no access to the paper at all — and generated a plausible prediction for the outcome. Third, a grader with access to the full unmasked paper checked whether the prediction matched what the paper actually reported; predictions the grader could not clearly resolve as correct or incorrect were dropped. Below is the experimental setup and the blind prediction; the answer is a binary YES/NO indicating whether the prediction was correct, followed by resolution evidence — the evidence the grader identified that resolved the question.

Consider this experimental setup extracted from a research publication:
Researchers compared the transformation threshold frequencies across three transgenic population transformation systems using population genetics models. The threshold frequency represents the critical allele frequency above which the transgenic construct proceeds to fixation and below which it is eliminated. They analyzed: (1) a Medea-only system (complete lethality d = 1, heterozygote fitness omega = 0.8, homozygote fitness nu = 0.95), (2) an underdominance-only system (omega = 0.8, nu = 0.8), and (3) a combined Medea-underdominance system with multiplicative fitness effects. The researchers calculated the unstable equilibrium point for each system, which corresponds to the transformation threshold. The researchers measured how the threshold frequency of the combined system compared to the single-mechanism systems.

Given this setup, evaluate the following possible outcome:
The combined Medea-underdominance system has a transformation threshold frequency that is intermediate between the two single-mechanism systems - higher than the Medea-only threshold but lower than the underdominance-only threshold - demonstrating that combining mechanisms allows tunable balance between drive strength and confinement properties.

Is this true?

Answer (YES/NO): YES